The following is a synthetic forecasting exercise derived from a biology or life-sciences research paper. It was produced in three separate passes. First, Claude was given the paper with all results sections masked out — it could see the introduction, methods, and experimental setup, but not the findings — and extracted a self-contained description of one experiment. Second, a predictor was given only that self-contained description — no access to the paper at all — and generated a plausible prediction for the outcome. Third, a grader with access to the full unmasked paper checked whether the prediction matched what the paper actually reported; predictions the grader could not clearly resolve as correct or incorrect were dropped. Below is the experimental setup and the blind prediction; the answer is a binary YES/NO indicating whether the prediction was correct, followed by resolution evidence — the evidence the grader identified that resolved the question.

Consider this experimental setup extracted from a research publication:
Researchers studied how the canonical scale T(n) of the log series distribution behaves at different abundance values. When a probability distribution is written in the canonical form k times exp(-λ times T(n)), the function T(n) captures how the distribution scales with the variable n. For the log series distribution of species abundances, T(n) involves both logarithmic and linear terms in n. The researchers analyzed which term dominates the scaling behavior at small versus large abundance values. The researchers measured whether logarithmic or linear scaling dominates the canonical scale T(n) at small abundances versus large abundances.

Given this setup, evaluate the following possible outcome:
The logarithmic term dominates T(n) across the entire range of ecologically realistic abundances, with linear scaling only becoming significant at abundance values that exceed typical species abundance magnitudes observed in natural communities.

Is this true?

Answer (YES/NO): NO